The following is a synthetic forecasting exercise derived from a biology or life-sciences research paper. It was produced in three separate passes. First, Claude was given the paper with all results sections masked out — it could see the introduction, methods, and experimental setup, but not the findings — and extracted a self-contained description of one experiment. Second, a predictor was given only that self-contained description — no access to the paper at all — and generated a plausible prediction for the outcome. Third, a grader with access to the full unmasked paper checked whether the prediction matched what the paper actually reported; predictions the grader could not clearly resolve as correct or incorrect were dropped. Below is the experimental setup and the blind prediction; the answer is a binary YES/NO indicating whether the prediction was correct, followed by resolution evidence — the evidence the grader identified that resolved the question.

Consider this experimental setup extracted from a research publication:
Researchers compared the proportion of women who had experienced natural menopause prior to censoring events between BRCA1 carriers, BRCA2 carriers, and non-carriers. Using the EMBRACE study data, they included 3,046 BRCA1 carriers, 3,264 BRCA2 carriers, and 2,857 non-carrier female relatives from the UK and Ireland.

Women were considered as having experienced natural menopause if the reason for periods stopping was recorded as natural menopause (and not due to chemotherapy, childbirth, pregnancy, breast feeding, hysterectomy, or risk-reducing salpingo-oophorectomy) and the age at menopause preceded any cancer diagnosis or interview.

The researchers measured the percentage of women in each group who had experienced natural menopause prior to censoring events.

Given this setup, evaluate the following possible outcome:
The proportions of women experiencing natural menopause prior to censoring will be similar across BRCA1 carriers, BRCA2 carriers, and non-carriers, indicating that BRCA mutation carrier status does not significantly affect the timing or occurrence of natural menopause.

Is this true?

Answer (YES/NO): NO